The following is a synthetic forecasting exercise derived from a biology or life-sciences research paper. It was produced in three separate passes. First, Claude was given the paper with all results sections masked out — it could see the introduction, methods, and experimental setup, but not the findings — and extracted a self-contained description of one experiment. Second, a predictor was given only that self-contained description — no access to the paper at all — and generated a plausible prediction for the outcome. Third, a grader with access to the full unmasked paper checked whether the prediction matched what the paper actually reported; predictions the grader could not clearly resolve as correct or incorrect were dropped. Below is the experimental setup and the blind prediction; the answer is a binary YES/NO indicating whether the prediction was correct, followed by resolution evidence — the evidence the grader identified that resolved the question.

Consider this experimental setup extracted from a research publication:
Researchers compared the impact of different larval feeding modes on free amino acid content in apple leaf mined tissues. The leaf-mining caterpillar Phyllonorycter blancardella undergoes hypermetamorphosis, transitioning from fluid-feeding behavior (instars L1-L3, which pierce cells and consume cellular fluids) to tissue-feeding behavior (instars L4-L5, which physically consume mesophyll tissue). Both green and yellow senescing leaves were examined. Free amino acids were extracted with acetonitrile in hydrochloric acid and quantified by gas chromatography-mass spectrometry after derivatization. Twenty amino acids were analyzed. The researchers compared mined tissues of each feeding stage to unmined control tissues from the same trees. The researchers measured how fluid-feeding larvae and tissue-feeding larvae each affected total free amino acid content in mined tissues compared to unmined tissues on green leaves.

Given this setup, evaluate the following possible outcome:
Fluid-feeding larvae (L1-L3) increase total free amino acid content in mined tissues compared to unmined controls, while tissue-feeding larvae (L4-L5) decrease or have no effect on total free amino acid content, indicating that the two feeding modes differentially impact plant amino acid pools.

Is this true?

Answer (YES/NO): NO